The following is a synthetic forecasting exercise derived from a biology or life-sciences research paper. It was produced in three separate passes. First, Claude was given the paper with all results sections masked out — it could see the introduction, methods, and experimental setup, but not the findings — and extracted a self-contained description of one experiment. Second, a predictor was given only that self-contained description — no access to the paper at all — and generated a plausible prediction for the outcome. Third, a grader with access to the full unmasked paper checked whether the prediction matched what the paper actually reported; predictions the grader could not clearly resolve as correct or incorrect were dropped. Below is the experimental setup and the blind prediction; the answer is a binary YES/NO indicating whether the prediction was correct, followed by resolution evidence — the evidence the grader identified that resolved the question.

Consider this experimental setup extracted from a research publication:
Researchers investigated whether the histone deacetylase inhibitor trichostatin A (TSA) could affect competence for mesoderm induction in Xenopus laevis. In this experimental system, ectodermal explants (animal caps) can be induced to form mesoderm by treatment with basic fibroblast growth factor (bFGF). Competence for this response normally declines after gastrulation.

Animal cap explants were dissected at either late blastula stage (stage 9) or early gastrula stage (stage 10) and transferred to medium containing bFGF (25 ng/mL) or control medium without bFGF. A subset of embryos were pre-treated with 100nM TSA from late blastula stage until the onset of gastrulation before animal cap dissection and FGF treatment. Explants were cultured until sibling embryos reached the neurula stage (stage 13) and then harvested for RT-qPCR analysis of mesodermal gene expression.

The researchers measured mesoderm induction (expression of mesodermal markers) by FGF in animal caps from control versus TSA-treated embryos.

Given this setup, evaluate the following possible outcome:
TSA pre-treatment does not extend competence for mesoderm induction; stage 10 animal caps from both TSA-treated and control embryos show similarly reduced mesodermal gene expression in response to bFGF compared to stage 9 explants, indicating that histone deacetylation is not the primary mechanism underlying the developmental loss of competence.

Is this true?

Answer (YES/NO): YES